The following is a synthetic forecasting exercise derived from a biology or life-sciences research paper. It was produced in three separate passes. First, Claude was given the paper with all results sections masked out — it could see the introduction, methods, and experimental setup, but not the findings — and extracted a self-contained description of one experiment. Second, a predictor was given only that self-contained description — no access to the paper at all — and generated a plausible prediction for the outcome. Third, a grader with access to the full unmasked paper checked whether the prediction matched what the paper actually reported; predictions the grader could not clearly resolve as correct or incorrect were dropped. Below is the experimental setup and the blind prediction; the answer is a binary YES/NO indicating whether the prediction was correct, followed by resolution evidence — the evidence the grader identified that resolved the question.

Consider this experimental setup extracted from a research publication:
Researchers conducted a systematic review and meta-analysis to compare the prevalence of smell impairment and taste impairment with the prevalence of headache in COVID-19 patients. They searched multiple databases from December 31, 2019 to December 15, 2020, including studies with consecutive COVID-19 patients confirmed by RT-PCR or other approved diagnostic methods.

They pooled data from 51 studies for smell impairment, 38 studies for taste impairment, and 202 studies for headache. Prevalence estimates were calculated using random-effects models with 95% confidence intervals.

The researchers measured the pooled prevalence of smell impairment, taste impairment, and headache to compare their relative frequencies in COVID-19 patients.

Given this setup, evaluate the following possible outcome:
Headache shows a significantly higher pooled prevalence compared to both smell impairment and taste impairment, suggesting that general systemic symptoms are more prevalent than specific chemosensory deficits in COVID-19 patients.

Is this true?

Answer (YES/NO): NO